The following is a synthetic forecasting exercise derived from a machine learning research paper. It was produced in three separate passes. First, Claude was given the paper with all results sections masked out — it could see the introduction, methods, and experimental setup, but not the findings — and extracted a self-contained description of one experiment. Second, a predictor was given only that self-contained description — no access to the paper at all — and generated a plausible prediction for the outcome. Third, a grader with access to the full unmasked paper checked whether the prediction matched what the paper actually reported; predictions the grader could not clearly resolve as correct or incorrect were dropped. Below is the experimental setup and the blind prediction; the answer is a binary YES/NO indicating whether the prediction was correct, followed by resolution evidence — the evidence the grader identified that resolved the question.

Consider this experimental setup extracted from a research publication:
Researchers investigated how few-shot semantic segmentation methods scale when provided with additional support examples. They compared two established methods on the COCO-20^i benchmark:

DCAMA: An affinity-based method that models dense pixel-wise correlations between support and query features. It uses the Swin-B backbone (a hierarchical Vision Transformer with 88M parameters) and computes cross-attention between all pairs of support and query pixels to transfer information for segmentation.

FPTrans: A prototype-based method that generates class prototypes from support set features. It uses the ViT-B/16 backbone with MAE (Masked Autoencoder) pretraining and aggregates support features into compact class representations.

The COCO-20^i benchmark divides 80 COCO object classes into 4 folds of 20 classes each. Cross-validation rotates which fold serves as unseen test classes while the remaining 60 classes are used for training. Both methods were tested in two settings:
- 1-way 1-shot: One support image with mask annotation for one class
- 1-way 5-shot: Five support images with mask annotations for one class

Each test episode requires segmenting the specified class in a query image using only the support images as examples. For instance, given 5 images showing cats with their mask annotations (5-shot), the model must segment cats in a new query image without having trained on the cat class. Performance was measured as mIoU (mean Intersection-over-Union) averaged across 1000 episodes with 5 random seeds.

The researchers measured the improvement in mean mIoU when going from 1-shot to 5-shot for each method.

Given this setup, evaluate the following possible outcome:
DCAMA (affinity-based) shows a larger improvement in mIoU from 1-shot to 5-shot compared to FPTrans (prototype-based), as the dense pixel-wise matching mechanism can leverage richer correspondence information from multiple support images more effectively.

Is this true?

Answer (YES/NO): NO